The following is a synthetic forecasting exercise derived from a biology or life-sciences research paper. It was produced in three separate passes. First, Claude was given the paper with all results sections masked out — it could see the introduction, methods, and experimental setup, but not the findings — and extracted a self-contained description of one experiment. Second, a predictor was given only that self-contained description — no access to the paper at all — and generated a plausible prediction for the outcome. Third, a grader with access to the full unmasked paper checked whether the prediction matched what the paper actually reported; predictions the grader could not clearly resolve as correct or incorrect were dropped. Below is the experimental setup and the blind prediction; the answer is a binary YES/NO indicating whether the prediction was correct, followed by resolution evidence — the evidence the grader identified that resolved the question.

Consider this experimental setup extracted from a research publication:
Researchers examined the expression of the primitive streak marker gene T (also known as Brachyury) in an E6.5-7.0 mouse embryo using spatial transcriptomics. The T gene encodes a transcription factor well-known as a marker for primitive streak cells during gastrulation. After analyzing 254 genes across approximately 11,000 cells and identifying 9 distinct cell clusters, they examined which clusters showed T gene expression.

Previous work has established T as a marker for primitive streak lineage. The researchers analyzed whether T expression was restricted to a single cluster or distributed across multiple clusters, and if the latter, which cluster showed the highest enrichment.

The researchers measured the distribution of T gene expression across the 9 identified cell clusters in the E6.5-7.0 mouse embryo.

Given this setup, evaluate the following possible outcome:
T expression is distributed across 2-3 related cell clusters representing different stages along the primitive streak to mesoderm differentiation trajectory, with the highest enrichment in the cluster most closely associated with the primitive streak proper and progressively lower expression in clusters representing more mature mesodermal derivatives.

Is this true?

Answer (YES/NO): NO